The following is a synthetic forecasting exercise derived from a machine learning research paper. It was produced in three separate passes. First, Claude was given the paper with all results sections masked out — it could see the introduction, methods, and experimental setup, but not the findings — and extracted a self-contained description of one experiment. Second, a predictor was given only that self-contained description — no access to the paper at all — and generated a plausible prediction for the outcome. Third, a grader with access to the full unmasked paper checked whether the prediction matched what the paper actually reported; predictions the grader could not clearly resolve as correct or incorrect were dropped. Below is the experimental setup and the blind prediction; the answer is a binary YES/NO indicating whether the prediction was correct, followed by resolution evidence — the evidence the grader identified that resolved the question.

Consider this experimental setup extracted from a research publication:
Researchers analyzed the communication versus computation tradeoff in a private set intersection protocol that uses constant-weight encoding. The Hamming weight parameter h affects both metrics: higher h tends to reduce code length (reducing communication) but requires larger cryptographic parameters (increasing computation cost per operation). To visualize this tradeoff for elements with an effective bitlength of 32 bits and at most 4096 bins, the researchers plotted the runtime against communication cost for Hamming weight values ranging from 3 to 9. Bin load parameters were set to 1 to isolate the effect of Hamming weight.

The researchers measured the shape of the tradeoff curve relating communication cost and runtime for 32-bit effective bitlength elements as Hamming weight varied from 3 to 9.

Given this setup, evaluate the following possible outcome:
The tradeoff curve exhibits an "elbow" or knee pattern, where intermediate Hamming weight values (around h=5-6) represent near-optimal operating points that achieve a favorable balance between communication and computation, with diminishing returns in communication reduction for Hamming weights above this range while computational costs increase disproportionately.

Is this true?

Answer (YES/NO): NO